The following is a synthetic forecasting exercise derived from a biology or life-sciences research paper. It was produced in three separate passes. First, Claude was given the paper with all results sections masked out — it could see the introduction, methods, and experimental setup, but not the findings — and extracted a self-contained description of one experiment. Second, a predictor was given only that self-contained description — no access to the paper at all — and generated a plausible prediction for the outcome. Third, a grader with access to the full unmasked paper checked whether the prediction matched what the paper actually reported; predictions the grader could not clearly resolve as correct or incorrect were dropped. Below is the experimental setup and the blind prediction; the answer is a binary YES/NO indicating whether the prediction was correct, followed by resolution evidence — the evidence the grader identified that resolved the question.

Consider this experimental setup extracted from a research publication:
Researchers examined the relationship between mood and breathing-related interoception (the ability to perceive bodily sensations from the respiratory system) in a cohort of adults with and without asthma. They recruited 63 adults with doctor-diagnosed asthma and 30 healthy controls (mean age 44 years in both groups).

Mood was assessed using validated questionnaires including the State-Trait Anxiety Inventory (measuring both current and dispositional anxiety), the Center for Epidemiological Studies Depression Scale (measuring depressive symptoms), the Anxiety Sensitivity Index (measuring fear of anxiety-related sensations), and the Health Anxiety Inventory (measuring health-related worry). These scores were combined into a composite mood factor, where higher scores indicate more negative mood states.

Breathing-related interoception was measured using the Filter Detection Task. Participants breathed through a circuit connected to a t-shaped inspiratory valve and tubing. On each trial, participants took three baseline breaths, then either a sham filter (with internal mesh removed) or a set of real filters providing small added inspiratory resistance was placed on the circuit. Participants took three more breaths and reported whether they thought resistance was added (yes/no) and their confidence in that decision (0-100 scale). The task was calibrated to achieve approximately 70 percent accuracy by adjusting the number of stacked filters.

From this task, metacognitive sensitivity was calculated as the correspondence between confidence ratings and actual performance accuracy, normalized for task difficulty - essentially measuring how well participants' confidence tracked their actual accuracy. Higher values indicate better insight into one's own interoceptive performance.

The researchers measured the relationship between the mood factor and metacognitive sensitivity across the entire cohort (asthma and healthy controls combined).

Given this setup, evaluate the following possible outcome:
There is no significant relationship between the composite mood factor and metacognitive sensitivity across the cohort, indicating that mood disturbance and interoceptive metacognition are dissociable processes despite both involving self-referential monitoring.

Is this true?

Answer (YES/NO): NO